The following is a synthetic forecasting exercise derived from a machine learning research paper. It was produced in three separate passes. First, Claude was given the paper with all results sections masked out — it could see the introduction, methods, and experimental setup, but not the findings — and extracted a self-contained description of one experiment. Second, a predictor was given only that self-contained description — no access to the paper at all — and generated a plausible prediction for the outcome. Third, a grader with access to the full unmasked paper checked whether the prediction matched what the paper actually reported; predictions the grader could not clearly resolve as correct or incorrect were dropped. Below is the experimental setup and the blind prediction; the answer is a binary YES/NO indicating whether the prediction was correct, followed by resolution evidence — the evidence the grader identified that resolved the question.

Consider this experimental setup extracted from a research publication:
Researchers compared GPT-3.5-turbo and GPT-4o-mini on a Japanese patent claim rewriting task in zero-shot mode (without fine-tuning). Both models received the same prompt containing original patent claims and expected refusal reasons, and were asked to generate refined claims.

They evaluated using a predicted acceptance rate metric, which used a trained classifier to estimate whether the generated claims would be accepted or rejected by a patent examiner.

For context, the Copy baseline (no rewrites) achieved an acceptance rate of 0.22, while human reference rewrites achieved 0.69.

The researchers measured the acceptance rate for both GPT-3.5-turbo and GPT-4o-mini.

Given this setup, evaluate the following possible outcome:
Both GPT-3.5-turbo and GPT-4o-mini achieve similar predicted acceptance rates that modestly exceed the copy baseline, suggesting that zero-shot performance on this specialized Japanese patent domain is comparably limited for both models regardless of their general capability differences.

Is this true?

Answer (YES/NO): NO